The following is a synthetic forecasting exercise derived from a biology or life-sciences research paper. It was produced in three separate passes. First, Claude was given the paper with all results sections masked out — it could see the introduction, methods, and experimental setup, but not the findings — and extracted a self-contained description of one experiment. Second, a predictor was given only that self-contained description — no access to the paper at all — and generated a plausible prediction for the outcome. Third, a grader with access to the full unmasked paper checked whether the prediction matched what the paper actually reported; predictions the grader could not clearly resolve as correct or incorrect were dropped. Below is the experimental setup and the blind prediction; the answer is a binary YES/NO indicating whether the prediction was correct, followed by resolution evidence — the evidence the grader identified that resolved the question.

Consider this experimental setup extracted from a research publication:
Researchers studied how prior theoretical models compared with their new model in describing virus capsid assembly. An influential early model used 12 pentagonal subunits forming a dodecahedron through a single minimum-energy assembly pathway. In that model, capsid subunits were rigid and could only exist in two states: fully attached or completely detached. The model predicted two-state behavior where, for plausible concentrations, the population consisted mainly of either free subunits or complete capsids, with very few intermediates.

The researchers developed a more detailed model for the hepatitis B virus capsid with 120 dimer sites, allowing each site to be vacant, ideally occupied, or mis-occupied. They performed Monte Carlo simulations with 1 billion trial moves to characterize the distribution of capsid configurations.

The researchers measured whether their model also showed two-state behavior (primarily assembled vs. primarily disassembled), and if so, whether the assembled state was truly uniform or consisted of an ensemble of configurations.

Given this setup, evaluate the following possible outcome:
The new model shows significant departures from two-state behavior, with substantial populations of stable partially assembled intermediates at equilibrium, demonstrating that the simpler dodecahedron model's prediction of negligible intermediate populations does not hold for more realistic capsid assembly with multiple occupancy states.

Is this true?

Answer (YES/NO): NO